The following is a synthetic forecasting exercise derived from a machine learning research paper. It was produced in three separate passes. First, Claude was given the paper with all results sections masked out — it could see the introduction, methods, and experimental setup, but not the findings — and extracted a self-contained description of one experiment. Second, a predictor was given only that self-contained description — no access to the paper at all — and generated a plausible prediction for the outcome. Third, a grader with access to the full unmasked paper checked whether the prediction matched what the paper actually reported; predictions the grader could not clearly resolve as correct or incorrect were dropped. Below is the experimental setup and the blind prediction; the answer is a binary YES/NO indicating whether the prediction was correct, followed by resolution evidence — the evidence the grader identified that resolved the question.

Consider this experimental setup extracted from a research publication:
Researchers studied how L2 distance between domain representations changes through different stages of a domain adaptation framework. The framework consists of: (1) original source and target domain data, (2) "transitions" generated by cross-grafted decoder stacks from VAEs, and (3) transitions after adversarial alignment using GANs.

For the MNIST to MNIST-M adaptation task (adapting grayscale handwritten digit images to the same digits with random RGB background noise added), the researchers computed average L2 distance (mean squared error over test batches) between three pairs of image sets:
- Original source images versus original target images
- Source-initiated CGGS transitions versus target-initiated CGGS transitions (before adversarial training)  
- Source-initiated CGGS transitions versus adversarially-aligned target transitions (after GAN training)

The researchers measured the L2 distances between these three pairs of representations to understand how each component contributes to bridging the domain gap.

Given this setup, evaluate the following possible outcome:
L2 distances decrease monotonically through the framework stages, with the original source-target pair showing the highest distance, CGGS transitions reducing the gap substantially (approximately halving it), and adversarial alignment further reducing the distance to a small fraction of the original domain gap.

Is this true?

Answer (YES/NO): NO